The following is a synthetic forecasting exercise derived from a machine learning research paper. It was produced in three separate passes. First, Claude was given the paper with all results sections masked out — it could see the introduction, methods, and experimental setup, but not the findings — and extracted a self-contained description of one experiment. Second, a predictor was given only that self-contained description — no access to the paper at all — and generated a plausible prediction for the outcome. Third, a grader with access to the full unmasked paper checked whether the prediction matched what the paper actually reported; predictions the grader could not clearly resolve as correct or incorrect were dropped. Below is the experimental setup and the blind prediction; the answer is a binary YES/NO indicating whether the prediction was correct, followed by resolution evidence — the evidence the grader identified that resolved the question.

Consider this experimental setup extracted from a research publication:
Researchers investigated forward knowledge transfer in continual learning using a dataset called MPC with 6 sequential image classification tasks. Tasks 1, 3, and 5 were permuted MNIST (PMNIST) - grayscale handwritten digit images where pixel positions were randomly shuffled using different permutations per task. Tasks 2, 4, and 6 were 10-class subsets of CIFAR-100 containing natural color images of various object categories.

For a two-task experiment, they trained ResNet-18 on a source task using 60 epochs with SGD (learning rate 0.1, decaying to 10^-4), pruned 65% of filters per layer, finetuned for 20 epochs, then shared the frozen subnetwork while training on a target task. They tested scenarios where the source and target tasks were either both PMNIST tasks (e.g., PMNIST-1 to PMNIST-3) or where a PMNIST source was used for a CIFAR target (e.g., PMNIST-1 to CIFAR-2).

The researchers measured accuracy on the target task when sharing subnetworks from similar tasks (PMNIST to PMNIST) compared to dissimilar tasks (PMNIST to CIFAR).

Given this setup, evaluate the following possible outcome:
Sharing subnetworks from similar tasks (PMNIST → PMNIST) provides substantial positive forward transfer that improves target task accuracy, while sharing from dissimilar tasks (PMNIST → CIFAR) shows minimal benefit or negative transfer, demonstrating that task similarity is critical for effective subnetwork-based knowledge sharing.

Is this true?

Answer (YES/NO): NO